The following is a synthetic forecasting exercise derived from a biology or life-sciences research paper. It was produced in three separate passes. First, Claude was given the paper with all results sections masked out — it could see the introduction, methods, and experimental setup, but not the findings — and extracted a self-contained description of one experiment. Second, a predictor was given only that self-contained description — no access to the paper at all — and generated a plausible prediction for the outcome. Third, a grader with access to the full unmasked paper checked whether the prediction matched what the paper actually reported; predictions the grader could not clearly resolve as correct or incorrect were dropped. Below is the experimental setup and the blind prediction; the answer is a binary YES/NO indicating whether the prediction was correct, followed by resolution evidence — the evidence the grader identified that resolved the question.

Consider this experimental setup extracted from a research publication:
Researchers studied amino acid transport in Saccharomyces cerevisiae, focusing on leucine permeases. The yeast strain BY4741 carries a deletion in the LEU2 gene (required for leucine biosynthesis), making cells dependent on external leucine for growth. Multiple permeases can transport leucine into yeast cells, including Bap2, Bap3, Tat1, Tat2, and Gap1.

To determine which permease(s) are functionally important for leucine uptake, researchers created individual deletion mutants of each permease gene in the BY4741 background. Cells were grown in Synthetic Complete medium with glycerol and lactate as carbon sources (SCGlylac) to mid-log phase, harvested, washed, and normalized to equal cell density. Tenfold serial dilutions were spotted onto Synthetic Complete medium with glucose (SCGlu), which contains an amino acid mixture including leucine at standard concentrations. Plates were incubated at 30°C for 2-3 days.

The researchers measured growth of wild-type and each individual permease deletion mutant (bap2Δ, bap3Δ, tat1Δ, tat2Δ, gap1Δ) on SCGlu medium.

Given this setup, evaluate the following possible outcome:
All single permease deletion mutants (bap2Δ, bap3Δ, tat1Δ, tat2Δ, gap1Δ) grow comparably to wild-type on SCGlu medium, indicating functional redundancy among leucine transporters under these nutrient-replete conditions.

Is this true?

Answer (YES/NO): NO